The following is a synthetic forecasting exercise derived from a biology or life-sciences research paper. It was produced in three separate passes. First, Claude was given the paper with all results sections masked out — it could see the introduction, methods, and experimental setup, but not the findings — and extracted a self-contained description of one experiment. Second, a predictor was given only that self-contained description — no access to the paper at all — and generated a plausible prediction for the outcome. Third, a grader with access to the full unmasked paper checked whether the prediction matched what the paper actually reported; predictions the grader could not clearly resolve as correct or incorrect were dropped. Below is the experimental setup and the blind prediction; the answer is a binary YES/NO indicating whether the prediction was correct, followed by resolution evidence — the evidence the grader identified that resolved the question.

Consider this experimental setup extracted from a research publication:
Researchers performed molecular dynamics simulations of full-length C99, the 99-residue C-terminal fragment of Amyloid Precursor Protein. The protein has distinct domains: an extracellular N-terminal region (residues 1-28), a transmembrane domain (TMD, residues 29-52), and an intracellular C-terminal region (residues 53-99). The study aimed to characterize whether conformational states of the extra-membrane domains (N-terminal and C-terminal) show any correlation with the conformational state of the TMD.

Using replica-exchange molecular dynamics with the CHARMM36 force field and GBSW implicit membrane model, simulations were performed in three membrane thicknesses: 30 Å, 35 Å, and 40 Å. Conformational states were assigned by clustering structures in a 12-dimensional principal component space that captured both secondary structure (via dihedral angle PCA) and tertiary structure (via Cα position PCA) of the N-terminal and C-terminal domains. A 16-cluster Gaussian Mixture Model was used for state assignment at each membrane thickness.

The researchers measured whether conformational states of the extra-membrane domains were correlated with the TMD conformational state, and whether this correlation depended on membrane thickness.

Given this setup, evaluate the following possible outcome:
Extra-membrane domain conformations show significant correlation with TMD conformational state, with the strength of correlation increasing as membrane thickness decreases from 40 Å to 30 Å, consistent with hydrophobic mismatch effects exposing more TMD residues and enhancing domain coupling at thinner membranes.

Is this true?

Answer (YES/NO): YES